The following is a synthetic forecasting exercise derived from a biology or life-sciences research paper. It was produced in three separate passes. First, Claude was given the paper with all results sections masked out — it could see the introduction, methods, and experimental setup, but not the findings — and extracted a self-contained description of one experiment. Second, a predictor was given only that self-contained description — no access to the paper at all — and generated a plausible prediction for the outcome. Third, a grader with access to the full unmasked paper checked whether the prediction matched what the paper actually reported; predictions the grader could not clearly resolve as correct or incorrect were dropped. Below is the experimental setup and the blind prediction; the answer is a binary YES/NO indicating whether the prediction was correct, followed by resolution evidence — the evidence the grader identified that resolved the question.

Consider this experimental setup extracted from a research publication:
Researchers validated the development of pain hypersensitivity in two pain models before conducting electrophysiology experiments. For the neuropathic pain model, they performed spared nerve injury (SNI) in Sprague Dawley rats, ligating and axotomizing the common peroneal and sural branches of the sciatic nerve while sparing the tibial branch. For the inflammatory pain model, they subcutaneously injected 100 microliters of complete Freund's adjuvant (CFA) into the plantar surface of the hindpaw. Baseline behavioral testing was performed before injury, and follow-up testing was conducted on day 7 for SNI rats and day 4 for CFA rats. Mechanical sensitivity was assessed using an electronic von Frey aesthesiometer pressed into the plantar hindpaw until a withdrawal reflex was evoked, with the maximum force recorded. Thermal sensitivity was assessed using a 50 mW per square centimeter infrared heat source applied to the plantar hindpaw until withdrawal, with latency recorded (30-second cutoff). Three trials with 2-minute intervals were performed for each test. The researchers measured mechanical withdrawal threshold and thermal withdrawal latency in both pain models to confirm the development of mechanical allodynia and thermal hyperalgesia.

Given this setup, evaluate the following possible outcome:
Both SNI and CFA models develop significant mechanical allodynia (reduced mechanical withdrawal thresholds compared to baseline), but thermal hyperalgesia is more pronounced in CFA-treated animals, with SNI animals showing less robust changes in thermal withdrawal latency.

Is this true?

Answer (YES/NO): YES